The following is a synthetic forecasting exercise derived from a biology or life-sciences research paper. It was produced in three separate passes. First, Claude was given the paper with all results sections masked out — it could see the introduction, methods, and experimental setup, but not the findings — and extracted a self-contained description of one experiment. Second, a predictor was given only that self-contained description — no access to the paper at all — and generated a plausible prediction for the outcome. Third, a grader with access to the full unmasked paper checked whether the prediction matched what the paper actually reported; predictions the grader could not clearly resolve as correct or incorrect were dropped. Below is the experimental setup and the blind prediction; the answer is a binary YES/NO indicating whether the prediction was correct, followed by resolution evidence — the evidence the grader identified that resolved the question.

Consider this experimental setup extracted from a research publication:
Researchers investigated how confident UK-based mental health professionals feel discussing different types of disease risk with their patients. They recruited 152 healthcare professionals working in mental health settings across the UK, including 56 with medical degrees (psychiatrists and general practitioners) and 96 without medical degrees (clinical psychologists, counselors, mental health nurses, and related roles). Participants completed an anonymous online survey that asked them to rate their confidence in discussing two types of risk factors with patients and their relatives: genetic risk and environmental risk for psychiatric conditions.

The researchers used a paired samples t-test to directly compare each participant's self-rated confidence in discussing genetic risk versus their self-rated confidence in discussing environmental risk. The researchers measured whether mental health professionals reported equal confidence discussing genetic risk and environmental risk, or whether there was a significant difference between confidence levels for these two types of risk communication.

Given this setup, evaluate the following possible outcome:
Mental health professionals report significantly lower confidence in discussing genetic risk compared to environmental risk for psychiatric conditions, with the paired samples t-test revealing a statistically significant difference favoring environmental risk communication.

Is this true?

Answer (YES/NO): YES